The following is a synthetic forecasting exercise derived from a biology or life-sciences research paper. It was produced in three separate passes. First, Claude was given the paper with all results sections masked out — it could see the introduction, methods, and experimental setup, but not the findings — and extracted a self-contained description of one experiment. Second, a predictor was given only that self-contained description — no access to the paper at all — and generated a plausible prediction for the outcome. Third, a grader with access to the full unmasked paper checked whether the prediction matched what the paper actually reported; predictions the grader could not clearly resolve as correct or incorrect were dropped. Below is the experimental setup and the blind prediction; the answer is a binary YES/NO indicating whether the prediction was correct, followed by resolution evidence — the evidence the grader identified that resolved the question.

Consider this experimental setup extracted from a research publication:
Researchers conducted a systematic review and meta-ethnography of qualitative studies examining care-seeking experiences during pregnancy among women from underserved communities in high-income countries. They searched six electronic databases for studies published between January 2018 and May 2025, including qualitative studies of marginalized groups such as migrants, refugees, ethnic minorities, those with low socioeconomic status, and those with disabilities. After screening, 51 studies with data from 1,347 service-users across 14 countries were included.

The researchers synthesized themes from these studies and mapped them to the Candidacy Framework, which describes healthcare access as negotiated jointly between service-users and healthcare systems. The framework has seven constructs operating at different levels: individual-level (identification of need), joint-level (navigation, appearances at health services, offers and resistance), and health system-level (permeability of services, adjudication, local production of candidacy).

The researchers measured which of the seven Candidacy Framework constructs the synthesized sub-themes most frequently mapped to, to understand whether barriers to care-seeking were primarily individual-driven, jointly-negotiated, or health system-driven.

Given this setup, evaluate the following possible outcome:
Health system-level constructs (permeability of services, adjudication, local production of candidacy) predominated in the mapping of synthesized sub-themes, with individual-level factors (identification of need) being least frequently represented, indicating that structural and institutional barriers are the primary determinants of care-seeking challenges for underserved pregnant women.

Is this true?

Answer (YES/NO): NO